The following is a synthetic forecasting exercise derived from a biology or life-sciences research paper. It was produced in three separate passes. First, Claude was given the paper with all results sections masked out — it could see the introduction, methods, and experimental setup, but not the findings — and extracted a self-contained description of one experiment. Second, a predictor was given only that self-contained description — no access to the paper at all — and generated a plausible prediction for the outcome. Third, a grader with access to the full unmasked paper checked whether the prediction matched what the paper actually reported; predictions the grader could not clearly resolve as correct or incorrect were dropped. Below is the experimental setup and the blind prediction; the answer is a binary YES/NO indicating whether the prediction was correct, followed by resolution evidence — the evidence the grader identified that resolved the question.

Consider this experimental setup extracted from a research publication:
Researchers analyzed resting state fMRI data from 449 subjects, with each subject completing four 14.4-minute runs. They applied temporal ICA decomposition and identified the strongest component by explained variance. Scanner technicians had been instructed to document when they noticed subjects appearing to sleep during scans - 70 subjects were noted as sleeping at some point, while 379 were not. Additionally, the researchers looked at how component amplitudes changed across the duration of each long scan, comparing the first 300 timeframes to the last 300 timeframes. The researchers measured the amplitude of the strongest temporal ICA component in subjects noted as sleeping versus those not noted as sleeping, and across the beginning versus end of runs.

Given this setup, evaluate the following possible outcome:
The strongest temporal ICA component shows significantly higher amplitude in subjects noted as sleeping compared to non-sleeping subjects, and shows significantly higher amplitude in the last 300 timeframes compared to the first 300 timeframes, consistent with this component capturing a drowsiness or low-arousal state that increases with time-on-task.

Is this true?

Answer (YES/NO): YES